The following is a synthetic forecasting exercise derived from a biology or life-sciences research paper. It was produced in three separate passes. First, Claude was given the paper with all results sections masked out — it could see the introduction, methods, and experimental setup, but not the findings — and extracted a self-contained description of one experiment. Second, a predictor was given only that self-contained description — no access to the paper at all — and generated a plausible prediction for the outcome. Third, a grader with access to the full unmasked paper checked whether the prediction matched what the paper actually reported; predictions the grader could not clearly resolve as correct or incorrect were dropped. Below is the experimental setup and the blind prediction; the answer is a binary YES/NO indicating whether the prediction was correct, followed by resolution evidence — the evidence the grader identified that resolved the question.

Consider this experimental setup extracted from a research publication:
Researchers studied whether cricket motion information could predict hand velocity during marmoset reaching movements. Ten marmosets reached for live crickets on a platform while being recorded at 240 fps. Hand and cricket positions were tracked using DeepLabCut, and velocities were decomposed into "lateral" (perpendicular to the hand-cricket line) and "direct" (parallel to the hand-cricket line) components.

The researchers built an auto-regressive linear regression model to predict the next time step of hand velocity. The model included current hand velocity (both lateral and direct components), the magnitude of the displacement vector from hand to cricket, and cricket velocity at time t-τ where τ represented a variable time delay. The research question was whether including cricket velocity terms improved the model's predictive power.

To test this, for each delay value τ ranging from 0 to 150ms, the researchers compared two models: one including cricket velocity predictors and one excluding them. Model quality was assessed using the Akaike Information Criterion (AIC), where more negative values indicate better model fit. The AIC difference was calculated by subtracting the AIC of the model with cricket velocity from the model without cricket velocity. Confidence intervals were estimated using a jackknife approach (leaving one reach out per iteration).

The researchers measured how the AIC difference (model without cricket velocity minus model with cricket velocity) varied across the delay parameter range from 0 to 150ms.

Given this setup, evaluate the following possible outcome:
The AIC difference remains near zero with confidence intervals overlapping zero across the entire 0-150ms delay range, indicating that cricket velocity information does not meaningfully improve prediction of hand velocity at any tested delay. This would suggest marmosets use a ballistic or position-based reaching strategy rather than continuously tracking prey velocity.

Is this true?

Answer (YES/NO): NO